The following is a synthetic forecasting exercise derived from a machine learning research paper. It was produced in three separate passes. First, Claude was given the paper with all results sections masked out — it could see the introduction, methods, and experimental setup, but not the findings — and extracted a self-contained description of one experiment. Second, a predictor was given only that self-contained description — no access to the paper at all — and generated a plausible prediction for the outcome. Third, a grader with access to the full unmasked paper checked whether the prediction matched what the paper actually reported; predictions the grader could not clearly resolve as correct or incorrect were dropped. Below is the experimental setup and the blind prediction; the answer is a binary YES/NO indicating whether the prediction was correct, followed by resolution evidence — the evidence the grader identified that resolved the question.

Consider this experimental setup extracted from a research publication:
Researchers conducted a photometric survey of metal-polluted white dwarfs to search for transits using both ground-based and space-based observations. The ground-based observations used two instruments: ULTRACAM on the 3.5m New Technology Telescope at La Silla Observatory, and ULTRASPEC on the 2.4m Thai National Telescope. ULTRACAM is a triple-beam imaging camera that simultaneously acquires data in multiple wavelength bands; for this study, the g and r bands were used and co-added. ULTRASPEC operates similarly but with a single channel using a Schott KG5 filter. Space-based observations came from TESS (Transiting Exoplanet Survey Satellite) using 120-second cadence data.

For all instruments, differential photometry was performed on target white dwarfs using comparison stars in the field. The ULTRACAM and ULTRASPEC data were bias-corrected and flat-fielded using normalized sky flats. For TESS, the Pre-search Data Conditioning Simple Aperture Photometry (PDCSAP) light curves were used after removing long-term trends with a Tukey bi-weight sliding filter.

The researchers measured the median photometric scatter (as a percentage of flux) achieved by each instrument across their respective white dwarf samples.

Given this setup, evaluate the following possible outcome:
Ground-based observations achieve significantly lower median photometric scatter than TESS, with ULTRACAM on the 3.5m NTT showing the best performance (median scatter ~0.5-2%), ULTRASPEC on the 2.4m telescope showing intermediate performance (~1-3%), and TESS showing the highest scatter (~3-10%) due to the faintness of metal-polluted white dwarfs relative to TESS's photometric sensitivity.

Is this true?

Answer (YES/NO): NO